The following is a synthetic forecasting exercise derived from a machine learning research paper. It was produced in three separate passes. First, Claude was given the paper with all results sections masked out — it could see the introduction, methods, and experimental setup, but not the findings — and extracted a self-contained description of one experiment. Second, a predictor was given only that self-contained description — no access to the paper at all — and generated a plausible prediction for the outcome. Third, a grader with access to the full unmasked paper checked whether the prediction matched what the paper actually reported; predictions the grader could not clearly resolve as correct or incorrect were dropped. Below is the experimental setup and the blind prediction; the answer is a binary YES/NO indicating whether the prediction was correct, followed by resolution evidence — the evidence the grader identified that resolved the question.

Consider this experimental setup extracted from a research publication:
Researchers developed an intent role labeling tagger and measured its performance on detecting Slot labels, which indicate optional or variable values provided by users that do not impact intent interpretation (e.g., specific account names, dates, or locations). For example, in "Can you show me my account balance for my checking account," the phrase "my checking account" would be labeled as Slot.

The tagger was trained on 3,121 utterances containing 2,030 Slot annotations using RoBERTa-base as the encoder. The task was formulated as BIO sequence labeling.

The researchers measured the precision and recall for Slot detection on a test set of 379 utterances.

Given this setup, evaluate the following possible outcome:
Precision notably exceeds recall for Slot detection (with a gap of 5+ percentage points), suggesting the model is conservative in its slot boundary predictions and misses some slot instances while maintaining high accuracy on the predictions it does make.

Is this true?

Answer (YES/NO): NO